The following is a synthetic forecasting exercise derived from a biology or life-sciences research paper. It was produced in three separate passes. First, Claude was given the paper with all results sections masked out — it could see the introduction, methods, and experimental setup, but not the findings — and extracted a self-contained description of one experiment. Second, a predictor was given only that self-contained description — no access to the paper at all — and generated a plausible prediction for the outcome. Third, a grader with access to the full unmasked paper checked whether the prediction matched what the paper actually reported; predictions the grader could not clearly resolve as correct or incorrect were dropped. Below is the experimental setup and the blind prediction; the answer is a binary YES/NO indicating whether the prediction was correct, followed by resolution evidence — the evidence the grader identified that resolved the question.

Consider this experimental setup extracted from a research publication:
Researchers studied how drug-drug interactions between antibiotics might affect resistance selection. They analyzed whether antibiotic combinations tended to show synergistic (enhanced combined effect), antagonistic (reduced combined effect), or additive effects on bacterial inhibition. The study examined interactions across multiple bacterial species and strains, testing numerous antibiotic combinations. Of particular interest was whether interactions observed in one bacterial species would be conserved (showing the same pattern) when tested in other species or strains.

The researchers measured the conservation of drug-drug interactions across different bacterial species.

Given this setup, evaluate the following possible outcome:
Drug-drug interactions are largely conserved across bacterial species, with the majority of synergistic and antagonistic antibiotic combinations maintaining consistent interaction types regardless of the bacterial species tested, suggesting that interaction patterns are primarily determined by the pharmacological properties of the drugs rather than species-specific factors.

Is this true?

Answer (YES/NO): NO